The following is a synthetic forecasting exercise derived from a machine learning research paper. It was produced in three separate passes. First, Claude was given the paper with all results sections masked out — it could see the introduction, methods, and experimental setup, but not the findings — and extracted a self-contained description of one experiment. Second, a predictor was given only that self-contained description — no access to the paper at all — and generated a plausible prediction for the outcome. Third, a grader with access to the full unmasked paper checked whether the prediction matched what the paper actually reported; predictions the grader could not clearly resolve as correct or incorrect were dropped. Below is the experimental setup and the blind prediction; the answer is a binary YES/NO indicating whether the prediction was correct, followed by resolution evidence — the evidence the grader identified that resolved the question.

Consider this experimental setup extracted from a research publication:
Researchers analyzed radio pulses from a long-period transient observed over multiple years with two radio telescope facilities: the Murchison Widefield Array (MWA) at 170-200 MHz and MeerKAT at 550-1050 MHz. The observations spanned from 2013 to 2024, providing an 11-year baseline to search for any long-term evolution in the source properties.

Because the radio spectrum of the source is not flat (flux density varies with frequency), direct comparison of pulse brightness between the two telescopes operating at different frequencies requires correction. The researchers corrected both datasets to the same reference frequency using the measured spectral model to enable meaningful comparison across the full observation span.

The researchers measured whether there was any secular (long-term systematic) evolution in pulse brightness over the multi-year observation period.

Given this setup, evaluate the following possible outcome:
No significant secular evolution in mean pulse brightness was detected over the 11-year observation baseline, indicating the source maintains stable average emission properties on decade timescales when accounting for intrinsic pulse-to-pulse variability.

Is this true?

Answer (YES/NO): YES